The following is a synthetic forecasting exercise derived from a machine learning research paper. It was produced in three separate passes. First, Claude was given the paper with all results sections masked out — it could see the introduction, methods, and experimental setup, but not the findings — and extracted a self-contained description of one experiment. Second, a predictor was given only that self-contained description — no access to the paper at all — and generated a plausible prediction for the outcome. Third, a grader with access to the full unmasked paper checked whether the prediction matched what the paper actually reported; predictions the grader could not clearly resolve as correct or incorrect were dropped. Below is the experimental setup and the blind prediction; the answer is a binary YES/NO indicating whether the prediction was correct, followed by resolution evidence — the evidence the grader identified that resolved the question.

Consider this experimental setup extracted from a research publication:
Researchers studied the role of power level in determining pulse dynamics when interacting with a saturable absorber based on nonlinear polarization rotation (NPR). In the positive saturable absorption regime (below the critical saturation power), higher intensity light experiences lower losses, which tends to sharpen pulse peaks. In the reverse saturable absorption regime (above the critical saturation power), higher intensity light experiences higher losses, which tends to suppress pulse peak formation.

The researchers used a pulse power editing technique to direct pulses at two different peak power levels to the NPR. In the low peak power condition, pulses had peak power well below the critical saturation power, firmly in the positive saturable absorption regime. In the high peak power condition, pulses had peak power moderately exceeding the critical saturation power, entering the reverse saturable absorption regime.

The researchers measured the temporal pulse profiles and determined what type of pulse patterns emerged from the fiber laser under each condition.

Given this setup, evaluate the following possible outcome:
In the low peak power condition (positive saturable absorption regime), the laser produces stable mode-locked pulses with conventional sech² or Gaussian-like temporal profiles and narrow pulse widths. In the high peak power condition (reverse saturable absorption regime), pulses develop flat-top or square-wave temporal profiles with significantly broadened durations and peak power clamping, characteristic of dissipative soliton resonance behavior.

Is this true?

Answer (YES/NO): NO